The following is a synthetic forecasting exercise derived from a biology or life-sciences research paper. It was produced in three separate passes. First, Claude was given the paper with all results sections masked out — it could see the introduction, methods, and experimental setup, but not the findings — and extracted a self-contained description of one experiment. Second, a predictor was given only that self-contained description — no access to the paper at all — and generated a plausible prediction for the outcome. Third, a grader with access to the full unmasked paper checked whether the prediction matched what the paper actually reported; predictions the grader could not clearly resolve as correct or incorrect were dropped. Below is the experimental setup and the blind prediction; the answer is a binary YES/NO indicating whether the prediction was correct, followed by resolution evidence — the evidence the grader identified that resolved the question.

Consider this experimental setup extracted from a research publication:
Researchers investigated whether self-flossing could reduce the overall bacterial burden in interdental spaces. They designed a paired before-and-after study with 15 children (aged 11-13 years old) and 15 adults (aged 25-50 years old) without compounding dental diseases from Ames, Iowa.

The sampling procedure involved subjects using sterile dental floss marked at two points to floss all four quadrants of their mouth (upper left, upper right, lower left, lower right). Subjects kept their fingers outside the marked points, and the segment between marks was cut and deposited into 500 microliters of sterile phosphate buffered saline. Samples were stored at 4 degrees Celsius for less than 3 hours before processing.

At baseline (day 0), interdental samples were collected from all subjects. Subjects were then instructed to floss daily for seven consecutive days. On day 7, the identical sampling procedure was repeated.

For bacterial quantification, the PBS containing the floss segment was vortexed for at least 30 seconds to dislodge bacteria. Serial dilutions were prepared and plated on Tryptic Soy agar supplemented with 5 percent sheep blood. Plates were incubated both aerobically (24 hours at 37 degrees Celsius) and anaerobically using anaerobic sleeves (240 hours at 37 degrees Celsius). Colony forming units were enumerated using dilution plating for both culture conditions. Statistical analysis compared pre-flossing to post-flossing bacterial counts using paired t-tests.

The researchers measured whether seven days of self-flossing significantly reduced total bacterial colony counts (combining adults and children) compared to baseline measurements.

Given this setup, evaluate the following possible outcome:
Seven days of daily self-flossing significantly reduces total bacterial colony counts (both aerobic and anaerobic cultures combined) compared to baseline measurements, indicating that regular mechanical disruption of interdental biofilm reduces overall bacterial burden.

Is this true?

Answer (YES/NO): NO